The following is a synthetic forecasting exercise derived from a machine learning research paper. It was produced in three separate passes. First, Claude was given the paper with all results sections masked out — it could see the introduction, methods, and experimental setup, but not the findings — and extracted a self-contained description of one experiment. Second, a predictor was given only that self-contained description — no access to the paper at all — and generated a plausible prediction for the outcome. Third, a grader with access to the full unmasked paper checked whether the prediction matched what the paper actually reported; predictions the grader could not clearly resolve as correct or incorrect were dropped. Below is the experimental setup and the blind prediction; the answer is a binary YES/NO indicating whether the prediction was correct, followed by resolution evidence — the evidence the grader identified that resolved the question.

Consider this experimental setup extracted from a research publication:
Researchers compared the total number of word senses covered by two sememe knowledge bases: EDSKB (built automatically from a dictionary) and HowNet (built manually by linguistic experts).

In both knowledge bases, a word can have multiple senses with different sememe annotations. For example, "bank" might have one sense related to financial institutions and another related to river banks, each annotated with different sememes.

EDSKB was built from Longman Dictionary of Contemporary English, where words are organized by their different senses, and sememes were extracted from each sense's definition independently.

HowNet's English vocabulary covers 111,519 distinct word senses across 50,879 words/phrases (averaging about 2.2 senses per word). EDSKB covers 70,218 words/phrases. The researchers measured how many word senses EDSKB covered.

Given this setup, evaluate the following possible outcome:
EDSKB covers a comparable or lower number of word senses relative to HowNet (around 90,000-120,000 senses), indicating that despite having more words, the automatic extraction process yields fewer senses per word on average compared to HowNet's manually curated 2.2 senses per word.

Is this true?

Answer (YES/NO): YES